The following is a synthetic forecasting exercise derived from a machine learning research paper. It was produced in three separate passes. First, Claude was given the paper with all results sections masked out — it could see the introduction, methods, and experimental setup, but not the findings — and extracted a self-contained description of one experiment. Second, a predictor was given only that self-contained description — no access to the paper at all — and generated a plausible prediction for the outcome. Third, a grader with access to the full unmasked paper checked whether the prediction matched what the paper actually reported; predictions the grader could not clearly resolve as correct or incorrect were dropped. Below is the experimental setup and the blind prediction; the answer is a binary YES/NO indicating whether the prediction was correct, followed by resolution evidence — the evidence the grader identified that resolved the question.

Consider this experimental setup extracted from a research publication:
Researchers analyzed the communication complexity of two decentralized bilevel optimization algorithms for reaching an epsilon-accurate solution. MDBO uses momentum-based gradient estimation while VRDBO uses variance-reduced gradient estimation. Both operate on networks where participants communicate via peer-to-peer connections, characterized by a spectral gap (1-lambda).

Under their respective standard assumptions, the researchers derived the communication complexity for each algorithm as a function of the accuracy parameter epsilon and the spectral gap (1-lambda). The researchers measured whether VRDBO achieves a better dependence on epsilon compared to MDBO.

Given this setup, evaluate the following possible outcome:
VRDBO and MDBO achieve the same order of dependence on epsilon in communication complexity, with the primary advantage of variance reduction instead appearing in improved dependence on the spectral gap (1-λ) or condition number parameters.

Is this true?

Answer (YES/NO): NO